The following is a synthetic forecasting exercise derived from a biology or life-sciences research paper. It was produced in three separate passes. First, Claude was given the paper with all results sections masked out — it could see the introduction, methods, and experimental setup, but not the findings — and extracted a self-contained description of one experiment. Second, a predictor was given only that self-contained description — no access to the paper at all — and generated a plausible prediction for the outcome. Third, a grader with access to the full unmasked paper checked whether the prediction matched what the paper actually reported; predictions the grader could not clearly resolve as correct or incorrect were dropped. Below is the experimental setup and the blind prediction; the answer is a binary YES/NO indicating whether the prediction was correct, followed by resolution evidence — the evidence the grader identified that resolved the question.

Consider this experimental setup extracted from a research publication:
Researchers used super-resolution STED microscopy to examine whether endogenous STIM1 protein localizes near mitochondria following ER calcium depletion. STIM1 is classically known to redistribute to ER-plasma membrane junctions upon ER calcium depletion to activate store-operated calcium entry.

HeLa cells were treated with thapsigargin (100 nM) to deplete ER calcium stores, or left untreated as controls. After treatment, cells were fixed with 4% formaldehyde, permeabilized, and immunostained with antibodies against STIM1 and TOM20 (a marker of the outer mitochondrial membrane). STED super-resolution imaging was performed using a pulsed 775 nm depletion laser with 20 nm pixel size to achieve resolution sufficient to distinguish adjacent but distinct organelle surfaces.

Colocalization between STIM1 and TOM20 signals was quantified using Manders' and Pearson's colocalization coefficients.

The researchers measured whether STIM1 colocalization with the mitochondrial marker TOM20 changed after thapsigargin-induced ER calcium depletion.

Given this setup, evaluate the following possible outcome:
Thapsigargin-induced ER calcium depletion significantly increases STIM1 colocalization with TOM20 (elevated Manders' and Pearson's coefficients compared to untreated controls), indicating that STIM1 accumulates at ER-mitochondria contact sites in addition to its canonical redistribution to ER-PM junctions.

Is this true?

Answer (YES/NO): YES